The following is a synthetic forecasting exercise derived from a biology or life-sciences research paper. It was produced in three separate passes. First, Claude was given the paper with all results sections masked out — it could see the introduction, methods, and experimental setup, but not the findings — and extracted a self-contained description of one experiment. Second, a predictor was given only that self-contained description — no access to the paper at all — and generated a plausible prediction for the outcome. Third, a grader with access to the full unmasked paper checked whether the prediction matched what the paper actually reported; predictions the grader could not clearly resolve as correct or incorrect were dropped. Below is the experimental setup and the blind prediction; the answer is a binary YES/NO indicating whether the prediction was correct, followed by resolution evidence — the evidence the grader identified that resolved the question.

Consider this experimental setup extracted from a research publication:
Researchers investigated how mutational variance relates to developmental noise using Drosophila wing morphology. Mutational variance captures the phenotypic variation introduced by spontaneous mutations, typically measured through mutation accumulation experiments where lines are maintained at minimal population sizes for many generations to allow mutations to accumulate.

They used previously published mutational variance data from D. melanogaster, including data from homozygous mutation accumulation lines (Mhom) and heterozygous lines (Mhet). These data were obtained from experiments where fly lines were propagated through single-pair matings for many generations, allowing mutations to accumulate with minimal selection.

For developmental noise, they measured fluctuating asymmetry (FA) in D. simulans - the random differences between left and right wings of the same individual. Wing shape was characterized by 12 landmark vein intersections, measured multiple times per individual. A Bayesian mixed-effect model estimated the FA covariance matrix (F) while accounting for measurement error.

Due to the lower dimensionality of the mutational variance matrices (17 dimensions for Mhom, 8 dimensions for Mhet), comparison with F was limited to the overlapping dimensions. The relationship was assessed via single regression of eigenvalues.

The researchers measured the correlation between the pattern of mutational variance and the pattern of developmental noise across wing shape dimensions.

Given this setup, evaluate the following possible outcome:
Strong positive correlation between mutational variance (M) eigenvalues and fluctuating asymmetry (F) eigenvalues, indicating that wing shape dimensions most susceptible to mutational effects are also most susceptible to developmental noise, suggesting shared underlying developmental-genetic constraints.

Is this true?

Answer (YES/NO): YES